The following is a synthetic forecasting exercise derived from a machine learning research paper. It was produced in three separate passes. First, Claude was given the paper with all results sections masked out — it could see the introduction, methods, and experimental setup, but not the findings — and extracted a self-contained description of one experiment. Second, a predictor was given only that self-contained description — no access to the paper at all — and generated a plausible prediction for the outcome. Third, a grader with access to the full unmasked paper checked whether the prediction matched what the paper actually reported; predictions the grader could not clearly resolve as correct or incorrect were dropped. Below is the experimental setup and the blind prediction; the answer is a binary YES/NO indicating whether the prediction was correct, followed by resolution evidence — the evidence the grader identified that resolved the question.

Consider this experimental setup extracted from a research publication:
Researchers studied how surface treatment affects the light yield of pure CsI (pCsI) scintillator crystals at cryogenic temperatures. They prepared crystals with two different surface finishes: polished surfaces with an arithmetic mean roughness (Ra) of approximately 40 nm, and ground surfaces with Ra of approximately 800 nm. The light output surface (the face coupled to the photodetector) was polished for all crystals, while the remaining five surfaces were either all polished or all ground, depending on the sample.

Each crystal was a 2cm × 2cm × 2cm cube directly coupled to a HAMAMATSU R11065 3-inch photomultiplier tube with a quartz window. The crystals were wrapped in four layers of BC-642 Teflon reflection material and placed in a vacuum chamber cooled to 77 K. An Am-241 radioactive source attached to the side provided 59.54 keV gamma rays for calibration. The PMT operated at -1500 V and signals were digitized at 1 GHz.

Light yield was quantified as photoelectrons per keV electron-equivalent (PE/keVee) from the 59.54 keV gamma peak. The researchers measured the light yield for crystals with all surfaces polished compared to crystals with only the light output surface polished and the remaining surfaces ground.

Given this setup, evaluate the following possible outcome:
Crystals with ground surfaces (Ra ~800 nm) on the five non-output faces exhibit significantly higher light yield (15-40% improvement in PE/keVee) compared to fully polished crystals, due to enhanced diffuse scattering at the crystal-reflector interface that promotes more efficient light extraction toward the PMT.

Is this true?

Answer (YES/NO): NO